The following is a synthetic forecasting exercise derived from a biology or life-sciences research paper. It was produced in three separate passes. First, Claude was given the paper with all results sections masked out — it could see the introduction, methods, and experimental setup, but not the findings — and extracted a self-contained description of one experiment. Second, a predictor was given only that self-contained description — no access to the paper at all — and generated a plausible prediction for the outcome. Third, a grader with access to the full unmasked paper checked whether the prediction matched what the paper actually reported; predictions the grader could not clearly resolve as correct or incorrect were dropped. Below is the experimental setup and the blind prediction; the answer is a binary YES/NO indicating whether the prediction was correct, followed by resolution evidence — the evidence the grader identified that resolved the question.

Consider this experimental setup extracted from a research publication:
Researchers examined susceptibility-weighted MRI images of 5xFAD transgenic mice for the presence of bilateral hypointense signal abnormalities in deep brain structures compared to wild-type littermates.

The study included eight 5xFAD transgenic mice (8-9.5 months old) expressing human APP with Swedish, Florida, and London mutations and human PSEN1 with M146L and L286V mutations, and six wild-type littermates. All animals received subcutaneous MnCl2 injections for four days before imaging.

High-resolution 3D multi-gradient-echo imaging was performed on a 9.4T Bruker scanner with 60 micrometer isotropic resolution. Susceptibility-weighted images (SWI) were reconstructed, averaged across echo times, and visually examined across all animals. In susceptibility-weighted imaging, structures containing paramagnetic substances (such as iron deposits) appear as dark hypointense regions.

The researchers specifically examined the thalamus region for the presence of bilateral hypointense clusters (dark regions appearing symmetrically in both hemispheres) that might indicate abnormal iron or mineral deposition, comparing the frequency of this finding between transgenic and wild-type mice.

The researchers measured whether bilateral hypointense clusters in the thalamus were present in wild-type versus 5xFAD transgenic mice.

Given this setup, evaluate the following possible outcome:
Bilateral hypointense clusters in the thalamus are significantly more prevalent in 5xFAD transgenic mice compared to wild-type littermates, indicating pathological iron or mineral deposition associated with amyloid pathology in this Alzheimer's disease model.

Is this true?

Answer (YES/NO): NO